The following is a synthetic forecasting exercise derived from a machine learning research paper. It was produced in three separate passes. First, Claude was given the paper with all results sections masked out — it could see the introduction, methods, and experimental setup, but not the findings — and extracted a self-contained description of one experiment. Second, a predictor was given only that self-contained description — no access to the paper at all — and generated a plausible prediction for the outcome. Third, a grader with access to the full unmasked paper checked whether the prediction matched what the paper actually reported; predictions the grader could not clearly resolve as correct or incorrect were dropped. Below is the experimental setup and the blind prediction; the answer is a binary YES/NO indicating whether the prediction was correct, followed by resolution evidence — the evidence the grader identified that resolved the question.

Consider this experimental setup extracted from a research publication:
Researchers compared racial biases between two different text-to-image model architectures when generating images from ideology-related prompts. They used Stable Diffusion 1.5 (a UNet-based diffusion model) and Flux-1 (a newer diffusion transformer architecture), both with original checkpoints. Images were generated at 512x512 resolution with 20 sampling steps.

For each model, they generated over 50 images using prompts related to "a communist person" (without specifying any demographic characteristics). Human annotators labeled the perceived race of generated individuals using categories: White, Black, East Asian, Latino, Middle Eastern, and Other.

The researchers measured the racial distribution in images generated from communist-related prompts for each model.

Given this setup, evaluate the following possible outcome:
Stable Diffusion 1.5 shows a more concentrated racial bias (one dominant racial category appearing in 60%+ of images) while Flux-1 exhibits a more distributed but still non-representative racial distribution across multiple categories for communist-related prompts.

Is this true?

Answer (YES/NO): NO